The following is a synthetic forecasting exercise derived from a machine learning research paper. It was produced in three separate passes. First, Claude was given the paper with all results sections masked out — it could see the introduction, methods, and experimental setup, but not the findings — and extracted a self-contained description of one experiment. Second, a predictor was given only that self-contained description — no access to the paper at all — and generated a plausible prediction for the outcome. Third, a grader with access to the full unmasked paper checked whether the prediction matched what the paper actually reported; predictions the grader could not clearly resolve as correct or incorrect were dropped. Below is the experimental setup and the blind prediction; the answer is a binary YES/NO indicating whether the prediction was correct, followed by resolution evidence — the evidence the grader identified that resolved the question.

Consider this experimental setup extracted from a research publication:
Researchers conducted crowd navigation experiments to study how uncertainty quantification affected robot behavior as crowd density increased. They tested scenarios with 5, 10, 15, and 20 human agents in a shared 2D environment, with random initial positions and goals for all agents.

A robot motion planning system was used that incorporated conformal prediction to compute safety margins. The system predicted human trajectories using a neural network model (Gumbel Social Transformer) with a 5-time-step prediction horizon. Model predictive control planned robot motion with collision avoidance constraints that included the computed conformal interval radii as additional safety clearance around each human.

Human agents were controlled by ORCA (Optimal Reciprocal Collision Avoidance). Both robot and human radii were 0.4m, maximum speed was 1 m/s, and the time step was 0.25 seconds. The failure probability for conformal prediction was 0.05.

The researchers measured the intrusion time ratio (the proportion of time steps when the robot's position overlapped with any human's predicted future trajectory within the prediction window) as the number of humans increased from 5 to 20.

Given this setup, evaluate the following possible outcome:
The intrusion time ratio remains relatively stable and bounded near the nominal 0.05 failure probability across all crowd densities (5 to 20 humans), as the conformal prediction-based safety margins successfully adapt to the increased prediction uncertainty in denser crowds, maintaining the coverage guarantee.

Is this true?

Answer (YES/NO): NO